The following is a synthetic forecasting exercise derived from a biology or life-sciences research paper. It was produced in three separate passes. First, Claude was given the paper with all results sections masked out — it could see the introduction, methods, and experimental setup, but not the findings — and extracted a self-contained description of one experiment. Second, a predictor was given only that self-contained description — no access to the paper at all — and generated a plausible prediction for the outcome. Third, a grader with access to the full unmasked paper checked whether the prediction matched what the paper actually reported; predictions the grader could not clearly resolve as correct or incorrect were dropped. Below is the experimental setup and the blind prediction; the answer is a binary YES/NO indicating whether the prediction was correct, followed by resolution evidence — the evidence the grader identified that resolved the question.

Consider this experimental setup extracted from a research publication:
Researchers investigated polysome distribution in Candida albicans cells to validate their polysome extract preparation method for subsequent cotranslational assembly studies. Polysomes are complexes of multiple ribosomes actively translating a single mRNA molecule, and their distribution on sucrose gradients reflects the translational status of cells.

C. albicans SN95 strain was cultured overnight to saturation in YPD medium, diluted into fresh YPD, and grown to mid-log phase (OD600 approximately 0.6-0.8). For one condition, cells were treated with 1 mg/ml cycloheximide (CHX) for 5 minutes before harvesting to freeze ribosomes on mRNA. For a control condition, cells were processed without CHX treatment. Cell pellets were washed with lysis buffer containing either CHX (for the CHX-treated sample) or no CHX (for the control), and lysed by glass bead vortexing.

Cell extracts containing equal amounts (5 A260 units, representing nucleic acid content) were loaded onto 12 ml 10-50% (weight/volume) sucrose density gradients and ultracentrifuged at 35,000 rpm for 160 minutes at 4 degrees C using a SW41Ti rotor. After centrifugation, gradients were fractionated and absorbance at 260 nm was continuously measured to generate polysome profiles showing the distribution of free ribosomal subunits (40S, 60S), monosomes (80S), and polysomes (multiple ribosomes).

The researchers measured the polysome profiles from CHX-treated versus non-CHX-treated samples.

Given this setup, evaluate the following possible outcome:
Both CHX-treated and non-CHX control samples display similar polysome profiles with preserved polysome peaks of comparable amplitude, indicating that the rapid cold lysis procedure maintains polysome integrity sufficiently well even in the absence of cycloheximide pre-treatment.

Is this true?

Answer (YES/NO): NO